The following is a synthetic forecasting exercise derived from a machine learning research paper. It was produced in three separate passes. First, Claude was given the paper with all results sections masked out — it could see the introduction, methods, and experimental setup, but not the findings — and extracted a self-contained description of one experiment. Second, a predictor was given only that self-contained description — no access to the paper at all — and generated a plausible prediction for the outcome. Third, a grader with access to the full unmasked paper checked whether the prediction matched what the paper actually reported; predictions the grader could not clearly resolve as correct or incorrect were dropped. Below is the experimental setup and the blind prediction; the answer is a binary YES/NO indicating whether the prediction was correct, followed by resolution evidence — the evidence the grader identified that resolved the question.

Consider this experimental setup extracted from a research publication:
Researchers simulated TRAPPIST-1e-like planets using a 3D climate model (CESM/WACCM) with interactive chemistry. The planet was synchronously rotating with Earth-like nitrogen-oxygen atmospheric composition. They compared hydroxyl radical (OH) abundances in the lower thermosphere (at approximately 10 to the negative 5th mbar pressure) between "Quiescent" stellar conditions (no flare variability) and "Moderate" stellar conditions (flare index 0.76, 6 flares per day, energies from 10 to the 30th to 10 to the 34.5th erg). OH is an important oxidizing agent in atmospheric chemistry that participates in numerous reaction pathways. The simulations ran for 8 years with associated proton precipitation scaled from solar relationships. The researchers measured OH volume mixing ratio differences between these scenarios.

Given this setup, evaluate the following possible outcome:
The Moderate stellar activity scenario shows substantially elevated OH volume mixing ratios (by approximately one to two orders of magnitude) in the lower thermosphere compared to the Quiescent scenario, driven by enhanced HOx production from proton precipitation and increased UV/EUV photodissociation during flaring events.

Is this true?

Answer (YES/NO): NO